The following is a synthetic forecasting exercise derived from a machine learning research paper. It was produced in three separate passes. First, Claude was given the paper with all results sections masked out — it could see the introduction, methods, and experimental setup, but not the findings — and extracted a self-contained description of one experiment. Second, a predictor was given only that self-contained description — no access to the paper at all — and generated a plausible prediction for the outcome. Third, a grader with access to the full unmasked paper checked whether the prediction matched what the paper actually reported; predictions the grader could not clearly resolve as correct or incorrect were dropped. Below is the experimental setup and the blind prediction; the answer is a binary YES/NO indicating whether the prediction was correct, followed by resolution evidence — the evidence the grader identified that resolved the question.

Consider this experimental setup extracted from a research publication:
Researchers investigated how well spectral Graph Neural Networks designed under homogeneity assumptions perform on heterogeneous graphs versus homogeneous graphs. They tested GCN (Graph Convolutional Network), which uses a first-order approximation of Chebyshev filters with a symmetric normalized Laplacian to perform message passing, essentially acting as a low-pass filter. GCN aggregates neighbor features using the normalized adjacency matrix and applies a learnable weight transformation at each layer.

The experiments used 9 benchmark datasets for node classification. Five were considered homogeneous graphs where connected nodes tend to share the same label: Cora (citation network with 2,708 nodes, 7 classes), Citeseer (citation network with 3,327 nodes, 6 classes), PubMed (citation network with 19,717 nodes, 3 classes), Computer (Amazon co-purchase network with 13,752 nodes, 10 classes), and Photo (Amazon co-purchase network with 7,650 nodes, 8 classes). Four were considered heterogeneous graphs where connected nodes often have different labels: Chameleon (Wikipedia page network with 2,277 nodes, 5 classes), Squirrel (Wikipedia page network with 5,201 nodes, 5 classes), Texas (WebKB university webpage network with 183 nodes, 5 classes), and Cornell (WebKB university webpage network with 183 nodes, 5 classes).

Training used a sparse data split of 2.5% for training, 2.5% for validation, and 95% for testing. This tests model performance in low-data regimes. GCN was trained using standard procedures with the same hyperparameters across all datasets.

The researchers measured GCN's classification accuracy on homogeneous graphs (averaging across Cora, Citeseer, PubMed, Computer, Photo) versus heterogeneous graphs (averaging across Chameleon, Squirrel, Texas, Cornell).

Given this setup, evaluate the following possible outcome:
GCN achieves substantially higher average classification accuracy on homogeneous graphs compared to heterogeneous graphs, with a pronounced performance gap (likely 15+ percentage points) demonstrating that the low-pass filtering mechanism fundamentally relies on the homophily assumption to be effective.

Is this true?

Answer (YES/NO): YES